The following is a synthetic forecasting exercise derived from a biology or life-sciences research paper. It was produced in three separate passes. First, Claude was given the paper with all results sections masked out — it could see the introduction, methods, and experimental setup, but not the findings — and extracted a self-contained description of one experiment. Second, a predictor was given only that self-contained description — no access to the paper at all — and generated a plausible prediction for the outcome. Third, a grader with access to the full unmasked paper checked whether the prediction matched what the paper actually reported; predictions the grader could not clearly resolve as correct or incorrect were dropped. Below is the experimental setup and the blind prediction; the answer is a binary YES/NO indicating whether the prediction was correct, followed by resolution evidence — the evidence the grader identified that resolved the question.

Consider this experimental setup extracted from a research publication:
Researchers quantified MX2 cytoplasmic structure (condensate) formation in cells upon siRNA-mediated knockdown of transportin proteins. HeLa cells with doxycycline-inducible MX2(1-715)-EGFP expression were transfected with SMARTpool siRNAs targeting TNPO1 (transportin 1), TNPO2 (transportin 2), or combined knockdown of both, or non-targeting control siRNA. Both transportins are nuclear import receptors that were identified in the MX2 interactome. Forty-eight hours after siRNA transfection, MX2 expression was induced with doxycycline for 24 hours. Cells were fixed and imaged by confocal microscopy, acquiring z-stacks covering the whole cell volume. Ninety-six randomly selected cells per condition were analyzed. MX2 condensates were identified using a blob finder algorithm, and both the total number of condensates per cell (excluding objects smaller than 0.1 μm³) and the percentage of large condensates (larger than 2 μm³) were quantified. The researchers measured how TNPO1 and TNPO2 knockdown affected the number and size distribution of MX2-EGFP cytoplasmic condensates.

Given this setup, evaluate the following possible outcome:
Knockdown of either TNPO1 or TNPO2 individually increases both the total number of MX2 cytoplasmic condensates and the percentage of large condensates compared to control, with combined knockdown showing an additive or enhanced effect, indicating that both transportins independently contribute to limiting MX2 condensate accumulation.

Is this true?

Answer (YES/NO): NO